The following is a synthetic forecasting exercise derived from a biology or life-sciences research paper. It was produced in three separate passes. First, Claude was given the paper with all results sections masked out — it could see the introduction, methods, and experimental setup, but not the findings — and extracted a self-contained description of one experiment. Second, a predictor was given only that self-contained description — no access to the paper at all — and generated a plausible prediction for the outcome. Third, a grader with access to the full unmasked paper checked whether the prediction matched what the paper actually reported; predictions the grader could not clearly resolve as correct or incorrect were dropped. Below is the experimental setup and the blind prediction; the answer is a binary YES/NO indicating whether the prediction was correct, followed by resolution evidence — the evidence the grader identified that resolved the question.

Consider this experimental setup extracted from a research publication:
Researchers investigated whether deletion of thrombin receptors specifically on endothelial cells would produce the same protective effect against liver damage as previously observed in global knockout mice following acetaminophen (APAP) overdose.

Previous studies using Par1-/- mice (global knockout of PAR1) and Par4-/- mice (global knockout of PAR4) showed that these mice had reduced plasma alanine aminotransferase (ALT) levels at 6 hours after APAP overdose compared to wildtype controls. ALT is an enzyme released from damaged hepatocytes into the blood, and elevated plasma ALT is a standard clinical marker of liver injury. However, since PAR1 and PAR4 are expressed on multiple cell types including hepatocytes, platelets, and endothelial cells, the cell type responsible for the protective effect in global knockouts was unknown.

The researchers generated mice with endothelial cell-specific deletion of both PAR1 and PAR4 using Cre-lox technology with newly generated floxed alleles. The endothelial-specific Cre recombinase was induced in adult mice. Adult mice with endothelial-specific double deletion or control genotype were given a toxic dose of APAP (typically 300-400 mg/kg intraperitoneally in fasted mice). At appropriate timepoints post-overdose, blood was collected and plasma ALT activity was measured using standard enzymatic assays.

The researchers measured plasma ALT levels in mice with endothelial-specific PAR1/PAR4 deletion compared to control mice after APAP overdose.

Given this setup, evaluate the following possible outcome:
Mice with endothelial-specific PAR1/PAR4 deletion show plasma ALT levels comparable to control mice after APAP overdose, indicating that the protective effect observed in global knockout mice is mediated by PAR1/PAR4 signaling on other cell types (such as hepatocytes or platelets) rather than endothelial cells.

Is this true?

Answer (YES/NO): YES